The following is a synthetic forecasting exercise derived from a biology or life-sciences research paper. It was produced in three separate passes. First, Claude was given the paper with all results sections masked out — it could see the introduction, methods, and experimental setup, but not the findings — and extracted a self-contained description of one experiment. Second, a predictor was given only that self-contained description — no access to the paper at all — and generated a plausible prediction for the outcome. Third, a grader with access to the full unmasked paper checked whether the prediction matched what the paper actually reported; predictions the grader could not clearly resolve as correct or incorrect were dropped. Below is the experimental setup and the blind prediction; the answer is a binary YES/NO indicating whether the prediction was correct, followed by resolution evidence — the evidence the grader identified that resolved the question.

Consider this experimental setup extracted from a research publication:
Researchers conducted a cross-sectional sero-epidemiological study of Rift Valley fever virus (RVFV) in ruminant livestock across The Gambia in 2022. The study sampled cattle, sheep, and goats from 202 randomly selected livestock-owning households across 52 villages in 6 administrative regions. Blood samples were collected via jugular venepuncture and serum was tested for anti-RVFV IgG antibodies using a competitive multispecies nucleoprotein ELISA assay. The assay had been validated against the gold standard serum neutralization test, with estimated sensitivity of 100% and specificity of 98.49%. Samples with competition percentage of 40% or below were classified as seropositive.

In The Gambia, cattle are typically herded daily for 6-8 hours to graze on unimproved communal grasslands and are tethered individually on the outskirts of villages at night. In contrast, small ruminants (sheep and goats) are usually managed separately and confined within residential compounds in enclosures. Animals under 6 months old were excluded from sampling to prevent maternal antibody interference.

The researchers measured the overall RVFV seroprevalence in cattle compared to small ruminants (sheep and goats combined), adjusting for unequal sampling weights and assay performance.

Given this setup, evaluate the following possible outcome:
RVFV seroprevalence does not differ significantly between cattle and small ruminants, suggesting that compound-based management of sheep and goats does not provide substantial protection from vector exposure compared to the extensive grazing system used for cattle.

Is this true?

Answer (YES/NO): NO